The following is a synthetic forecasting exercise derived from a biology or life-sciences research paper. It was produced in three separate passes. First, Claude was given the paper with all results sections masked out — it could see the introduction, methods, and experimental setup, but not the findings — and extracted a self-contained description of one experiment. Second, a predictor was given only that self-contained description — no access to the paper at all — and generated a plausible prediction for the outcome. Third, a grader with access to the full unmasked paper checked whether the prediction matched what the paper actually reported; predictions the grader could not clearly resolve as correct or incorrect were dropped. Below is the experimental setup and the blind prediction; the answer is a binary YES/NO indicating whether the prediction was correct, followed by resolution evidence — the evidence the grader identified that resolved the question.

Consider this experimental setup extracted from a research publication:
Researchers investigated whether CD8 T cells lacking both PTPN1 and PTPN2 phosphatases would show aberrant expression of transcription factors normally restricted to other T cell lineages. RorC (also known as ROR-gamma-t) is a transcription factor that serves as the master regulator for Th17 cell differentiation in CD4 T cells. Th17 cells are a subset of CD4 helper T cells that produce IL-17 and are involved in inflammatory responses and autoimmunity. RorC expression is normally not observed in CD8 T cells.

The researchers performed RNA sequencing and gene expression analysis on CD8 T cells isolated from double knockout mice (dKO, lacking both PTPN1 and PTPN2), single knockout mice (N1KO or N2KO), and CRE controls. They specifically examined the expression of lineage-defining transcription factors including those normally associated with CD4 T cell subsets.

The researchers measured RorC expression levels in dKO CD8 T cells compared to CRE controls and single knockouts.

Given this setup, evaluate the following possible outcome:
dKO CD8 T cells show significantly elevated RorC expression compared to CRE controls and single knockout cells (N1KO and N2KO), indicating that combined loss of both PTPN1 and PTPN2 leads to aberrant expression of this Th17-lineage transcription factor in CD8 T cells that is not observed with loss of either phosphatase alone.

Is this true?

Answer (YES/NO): YES